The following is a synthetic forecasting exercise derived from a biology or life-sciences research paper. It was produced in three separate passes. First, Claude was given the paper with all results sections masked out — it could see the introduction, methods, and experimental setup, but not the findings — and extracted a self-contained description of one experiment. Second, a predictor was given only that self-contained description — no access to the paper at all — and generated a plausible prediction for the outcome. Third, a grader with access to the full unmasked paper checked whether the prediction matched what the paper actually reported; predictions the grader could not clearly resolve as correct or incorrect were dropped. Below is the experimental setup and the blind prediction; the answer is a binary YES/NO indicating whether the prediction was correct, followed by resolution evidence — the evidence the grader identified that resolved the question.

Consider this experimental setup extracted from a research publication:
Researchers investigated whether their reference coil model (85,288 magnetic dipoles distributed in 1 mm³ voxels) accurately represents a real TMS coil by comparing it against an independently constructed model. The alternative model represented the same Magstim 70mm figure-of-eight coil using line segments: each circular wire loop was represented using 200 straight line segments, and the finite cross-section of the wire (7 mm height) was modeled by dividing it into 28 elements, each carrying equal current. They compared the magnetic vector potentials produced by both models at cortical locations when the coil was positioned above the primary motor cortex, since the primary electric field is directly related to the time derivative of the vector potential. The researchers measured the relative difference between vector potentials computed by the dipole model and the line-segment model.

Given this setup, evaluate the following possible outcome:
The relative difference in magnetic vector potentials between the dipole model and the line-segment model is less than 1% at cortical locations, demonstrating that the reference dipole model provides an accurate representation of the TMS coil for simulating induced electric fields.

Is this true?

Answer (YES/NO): YES